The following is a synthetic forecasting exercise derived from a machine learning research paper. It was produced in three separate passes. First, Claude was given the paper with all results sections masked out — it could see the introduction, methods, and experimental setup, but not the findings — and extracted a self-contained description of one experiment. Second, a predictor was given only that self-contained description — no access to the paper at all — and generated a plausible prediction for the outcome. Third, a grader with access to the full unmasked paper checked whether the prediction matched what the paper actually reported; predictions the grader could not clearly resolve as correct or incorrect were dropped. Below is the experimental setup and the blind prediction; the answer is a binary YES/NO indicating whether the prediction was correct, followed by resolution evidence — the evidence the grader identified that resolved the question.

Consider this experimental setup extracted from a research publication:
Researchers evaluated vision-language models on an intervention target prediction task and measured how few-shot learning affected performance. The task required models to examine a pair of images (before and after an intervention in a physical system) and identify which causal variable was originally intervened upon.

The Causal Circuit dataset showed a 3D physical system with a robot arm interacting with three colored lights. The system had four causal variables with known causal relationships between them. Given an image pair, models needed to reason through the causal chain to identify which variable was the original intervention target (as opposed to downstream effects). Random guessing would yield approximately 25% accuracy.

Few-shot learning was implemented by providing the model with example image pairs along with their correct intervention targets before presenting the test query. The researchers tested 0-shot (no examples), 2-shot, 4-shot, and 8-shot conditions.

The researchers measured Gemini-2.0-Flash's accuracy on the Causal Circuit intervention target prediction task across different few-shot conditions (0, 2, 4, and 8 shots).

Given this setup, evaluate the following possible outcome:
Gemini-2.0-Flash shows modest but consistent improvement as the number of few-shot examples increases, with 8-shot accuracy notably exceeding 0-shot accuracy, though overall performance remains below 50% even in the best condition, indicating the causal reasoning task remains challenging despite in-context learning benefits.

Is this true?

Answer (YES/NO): NO